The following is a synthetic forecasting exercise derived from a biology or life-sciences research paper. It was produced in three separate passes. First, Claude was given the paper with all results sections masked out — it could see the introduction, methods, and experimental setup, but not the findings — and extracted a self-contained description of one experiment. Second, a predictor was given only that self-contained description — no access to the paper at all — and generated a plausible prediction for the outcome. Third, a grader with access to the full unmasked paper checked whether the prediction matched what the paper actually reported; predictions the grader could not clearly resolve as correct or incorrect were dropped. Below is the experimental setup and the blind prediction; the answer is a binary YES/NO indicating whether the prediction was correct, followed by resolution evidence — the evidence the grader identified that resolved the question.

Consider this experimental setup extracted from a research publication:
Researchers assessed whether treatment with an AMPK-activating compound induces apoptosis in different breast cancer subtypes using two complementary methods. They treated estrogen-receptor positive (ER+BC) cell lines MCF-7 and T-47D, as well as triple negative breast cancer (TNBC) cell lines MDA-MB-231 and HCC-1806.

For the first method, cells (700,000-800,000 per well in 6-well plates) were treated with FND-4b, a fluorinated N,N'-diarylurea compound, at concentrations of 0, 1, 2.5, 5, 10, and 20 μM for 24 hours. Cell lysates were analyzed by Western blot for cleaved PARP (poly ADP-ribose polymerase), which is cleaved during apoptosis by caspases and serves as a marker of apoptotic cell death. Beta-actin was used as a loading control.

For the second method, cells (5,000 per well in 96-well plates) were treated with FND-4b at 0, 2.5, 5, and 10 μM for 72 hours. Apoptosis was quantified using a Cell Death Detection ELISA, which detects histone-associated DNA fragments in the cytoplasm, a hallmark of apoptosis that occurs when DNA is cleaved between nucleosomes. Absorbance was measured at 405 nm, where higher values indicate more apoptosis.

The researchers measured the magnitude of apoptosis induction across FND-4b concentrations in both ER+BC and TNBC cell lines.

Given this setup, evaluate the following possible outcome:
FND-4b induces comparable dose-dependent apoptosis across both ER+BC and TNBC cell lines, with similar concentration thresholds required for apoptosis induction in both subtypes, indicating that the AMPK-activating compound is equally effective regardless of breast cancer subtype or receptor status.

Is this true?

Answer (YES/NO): NO